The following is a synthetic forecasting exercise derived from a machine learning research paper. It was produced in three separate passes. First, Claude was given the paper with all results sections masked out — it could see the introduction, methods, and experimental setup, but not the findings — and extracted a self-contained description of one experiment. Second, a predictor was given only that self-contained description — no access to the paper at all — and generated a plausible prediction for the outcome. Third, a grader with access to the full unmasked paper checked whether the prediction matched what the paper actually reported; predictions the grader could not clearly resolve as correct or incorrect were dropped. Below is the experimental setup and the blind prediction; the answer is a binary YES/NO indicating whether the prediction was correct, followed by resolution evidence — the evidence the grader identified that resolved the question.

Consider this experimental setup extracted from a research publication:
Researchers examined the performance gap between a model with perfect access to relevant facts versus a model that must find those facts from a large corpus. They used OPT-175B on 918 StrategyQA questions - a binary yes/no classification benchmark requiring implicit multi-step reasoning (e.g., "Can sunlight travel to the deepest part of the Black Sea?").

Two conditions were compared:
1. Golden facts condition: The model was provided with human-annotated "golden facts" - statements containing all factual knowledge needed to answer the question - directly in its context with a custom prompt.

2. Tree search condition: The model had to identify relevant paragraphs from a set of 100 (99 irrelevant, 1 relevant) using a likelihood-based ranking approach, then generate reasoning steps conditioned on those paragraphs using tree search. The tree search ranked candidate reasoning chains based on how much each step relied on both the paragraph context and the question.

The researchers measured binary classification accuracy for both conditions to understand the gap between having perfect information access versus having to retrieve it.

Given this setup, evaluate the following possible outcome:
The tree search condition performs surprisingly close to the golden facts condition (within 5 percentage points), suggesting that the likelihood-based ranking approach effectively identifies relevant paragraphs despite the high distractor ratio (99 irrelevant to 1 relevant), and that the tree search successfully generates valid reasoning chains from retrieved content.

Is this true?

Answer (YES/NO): NO